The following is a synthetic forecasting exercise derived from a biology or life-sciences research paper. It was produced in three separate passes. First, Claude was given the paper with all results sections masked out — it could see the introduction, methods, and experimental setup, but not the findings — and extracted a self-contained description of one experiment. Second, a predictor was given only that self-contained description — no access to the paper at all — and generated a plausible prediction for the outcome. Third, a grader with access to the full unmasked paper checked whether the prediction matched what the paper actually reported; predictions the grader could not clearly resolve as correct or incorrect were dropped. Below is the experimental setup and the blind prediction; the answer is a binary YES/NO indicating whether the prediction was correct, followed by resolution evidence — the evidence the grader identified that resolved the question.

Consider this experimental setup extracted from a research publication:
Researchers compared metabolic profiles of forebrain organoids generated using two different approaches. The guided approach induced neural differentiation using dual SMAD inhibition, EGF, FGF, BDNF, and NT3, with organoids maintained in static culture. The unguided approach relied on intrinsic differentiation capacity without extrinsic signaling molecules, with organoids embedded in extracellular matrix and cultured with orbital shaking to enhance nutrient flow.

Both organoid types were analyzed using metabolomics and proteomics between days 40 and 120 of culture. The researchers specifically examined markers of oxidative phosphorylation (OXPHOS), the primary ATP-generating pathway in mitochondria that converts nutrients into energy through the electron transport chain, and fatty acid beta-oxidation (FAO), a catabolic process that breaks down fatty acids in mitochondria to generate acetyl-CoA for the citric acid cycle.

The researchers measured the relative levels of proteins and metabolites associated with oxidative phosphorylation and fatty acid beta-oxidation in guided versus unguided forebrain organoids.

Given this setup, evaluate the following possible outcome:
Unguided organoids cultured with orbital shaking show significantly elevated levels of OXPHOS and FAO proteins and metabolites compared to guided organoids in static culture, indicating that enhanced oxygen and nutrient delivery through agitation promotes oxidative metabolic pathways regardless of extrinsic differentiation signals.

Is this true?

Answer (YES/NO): NO